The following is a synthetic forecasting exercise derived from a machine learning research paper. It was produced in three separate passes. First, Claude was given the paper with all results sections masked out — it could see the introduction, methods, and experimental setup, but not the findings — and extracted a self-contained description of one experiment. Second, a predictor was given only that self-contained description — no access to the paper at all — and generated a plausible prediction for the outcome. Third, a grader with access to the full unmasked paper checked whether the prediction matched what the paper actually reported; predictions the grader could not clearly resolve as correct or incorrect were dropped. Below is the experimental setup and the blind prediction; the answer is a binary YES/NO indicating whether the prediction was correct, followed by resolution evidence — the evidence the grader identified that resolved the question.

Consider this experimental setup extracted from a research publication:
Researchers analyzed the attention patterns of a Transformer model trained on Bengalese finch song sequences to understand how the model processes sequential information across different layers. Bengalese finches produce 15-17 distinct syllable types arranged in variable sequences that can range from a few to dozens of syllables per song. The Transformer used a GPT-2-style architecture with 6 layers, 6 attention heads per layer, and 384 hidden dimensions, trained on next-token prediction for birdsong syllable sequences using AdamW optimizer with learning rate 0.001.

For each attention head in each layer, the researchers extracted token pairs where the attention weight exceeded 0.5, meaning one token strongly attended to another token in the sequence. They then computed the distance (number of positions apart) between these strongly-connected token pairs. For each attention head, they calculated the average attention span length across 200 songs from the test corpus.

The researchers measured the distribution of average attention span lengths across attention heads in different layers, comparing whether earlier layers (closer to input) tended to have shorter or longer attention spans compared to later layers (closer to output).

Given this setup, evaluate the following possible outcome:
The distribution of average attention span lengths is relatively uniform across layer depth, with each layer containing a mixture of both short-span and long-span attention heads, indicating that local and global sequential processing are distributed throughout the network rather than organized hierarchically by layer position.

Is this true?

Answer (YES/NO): NO